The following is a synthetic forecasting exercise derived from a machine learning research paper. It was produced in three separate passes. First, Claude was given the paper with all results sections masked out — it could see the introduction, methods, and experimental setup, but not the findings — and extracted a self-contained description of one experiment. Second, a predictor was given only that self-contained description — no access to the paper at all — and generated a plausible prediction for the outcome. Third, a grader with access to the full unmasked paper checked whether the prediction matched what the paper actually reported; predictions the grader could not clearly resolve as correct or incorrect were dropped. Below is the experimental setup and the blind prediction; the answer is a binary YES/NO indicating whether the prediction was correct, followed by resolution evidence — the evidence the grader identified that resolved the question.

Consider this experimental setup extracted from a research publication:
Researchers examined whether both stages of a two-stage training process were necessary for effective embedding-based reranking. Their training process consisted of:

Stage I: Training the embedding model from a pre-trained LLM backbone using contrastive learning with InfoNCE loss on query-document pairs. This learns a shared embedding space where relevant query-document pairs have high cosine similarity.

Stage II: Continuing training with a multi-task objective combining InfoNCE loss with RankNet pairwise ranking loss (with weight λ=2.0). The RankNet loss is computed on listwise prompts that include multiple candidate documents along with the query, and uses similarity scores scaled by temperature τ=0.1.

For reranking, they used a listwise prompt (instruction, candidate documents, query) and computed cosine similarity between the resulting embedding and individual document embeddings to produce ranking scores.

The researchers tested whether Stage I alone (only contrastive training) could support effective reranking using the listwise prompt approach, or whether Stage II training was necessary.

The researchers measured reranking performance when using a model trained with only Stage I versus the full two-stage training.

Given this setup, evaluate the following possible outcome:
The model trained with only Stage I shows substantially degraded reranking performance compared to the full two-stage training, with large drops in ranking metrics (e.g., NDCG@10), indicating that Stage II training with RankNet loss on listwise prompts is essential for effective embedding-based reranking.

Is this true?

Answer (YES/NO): YES